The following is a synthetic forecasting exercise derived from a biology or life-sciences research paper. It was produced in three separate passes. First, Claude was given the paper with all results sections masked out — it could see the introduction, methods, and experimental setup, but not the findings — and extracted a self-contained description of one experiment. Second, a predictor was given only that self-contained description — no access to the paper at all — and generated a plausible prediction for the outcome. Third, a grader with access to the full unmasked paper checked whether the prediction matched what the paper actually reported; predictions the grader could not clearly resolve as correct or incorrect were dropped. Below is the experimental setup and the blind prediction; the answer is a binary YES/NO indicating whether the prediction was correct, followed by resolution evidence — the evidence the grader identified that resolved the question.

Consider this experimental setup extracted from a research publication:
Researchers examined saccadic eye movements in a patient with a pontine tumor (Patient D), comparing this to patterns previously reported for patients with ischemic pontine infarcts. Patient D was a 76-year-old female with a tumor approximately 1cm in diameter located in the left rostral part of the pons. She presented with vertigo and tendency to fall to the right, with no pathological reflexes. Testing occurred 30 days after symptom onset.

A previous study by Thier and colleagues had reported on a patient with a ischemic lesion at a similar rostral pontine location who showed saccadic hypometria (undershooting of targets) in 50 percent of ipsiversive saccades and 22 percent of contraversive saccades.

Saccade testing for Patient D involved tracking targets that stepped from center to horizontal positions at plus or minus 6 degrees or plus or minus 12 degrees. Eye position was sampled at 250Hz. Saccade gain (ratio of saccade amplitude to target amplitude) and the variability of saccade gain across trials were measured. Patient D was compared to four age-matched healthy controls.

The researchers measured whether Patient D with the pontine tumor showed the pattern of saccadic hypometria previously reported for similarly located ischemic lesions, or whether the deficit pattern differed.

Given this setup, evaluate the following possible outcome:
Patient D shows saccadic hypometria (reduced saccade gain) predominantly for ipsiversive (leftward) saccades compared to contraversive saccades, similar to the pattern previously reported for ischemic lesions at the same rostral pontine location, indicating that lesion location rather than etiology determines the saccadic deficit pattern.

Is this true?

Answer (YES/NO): NO